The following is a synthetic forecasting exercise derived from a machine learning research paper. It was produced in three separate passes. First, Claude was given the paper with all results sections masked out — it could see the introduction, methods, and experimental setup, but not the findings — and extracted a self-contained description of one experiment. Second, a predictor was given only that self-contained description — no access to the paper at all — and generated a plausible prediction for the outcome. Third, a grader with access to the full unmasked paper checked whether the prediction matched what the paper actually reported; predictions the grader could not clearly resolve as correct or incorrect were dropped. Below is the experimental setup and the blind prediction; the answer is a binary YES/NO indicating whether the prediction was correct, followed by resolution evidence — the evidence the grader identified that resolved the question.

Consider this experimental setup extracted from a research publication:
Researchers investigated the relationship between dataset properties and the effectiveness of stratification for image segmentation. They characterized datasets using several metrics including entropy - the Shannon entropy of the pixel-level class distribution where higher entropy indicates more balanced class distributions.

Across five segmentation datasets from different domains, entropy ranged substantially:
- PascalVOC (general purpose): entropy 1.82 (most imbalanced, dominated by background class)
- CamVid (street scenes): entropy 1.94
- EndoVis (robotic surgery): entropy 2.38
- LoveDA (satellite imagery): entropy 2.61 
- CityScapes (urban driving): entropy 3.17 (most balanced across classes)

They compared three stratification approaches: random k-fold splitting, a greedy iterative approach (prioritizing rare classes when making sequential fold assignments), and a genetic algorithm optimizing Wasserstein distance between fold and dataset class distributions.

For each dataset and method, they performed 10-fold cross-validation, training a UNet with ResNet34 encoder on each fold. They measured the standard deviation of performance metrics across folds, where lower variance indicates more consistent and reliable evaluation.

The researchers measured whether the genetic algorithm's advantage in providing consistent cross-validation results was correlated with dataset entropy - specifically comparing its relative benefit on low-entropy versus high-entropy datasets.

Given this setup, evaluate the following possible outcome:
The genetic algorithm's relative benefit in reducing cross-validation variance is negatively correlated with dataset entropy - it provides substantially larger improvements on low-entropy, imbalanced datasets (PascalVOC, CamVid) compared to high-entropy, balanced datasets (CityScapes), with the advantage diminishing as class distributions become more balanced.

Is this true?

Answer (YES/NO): YES